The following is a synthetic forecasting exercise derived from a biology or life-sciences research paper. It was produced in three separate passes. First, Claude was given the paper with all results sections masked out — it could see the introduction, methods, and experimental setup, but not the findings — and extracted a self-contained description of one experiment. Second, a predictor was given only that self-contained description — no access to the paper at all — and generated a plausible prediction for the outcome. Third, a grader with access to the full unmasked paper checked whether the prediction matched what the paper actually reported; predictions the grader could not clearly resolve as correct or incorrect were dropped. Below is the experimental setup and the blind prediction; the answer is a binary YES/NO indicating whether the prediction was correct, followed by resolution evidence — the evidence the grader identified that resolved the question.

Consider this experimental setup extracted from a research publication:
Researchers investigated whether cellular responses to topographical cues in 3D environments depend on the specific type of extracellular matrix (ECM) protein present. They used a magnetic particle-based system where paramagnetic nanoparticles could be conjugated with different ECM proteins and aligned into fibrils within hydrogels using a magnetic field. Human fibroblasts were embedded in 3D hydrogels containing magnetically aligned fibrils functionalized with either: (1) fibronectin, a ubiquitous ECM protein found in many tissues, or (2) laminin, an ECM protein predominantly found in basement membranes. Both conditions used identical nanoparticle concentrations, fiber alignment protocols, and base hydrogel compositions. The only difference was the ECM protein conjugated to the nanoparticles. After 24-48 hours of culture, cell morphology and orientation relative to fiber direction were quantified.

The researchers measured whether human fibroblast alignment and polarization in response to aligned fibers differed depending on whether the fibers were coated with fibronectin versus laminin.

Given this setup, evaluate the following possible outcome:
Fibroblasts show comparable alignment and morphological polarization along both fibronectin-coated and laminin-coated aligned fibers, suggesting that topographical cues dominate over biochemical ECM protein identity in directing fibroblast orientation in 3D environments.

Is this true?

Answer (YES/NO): YES